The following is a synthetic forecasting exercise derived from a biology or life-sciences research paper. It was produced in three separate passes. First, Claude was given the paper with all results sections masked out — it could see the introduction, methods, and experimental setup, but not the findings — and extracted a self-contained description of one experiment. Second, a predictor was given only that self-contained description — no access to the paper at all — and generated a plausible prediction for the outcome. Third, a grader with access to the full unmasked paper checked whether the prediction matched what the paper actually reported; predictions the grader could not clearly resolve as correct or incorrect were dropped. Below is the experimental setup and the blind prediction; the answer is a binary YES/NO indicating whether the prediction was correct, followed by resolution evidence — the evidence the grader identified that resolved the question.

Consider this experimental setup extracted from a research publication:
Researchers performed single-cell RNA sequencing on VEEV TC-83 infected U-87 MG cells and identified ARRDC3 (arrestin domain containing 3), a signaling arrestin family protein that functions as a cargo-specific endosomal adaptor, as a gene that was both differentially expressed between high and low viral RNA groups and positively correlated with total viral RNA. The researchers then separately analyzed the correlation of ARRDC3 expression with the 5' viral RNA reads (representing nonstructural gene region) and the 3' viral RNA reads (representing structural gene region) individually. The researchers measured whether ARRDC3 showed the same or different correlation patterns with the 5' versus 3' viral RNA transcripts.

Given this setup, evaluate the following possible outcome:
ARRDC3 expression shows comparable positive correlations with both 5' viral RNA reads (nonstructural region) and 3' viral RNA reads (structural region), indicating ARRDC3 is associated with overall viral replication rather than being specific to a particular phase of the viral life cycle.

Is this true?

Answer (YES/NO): NO